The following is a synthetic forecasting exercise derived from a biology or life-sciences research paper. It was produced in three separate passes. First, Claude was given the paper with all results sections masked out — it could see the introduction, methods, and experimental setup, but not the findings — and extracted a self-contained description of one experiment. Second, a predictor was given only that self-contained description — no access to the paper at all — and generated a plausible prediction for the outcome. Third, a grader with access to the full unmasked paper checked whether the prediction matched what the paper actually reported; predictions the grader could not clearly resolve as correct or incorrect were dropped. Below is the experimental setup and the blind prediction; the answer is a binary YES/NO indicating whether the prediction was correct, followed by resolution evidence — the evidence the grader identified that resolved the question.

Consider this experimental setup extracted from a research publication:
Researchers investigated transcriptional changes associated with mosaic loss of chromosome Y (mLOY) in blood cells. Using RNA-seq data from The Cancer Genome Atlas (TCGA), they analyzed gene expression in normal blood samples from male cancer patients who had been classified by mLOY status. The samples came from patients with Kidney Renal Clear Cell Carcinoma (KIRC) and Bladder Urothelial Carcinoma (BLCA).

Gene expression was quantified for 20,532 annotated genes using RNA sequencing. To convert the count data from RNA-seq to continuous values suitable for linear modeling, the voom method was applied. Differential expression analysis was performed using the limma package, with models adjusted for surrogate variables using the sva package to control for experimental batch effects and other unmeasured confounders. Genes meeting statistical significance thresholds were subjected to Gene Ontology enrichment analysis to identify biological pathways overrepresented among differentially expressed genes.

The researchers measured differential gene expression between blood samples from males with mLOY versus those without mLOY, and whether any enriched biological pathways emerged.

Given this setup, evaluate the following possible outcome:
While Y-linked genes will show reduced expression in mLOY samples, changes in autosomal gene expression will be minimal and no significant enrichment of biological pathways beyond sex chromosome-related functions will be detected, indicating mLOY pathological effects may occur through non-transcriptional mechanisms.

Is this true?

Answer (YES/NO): NO